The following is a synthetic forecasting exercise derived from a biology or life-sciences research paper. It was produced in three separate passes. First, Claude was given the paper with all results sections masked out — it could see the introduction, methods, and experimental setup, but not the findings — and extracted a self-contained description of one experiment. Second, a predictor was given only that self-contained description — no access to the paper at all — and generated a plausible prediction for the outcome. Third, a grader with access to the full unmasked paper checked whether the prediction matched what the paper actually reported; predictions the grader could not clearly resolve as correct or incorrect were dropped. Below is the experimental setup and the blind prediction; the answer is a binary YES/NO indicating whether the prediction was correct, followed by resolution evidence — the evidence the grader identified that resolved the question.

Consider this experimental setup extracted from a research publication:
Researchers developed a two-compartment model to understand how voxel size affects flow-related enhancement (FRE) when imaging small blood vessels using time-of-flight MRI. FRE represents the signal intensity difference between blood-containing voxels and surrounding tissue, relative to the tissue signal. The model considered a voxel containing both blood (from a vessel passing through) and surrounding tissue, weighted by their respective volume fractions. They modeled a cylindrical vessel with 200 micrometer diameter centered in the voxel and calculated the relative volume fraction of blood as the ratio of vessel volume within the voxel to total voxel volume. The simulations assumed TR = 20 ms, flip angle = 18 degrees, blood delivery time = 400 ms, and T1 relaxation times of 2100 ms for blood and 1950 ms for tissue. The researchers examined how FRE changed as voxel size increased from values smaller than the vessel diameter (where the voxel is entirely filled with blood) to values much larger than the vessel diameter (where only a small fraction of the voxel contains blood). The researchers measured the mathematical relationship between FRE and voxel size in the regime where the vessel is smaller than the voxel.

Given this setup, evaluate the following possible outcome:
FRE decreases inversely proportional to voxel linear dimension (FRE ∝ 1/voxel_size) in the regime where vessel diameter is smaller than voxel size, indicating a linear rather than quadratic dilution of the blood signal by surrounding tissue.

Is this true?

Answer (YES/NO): NO